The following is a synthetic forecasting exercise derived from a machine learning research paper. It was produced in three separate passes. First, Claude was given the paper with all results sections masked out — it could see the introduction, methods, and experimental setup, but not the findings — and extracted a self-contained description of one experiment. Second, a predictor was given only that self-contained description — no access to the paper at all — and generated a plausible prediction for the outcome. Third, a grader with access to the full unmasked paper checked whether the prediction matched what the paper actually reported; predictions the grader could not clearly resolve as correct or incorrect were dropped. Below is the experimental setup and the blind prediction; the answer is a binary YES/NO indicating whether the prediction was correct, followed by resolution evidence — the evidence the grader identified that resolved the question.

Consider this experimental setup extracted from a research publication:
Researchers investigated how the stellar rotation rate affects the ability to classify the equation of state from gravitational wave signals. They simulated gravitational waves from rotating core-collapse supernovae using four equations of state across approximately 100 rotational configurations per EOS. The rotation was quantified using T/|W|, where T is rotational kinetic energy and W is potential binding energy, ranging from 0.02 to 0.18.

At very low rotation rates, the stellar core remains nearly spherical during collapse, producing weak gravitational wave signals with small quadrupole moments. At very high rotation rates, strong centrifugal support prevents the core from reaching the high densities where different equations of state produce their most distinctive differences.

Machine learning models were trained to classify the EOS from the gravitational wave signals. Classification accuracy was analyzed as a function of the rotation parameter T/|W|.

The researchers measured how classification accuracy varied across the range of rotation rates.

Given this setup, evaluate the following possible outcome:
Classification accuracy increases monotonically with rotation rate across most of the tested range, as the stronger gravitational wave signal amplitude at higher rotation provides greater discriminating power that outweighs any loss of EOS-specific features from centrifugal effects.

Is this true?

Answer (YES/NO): NO